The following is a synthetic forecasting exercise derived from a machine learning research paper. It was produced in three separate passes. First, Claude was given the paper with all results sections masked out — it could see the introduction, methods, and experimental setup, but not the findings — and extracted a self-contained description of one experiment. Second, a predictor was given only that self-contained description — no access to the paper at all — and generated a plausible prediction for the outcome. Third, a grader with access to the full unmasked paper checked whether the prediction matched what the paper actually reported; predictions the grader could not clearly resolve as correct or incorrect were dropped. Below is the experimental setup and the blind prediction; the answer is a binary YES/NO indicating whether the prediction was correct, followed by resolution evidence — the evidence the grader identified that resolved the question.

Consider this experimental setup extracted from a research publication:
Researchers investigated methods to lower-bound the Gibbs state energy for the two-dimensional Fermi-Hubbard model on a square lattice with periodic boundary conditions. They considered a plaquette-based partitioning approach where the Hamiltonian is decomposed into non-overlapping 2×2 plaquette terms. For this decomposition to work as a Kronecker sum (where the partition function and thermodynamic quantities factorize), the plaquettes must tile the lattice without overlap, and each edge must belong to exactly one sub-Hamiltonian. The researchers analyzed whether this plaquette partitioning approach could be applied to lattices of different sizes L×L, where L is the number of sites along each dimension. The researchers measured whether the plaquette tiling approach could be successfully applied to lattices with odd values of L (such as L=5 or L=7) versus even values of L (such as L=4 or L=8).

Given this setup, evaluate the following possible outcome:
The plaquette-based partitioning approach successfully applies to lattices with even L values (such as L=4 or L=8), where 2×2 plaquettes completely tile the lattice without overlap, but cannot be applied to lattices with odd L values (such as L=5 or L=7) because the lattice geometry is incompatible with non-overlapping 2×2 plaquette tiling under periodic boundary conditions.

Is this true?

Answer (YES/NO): YES